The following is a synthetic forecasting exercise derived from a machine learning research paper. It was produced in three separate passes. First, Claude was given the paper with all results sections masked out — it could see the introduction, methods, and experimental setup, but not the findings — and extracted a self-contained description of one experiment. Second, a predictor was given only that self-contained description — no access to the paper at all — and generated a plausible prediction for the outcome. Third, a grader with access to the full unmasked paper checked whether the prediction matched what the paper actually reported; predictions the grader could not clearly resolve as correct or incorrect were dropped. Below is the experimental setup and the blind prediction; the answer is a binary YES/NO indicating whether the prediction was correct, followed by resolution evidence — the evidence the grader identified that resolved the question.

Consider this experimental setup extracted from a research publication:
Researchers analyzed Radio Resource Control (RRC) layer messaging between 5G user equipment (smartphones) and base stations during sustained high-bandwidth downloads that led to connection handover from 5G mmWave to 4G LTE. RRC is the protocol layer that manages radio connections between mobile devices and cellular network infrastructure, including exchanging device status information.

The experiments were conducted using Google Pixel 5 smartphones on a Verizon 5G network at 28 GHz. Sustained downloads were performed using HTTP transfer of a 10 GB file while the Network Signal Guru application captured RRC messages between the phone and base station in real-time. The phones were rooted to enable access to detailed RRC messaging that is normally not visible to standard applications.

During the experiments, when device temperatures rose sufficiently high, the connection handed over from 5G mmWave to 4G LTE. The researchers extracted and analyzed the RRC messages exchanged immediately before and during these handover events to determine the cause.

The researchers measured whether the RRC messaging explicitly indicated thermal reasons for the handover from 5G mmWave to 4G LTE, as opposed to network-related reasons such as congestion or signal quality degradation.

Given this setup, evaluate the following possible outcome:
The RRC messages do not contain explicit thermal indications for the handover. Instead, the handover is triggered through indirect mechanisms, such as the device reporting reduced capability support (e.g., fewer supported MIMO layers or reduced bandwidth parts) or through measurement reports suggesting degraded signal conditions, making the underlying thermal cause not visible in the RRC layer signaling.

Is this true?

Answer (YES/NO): NO